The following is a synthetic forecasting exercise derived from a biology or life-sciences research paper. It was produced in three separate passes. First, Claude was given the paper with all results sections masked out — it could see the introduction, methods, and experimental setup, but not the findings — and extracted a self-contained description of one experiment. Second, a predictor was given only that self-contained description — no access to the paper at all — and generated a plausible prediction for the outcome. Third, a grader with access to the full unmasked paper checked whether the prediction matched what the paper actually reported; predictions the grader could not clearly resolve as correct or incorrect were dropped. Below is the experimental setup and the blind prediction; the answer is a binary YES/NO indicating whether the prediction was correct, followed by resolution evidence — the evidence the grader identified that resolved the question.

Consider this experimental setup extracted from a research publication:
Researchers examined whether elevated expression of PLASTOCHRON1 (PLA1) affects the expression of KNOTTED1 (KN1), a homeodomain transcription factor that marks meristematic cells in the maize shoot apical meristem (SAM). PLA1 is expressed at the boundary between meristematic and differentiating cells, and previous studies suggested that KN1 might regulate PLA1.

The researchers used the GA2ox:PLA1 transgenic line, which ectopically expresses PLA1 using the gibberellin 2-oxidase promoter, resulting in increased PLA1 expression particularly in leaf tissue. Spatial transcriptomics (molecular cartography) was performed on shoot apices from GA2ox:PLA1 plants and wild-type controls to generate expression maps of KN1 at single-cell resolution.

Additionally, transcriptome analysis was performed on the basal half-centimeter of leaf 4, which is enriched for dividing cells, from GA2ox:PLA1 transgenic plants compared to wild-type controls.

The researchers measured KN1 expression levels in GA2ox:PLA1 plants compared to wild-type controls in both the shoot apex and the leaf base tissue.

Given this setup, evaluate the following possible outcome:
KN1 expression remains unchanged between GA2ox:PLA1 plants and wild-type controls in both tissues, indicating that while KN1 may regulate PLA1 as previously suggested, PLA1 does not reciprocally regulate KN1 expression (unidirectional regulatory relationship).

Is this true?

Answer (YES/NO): NO